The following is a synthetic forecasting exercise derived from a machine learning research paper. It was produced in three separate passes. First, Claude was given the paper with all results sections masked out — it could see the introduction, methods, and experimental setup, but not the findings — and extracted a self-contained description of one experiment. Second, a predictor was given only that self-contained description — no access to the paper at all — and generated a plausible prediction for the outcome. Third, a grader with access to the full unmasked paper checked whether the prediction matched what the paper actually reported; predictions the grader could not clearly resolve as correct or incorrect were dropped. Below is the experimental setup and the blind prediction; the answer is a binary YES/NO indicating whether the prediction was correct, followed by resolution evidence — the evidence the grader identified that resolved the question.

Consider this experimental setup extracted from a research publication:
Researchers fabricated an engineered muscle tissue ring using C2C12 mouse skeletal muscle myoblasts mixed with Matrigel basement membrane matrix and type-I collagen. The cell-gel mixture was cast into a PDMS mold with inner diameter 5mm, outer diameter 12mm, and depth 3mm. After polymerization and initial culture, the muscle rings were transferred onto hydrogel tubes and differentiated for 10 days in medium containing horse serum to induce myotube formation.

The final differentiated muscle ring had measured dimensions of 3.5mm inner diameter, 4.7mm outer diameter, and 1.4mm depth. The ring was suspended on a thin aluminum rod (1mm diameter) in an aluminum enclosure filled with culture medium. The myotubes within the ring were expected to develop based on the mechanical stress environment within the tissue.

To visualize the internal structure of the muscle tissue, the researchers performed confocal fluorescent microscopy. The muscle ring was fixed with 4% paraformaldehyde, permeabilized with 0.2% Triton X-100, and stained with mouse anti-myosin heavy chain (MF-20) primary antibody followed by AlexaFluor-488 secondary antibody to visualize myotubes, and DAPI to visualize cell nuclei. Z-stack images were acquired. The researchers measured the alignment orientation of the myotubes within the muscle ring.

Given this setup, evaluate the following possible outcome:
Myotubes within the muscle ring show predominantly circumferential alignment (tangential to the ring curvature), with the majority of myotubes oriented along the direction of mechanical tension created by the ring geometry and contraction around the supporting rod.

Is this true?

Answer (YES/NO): YES